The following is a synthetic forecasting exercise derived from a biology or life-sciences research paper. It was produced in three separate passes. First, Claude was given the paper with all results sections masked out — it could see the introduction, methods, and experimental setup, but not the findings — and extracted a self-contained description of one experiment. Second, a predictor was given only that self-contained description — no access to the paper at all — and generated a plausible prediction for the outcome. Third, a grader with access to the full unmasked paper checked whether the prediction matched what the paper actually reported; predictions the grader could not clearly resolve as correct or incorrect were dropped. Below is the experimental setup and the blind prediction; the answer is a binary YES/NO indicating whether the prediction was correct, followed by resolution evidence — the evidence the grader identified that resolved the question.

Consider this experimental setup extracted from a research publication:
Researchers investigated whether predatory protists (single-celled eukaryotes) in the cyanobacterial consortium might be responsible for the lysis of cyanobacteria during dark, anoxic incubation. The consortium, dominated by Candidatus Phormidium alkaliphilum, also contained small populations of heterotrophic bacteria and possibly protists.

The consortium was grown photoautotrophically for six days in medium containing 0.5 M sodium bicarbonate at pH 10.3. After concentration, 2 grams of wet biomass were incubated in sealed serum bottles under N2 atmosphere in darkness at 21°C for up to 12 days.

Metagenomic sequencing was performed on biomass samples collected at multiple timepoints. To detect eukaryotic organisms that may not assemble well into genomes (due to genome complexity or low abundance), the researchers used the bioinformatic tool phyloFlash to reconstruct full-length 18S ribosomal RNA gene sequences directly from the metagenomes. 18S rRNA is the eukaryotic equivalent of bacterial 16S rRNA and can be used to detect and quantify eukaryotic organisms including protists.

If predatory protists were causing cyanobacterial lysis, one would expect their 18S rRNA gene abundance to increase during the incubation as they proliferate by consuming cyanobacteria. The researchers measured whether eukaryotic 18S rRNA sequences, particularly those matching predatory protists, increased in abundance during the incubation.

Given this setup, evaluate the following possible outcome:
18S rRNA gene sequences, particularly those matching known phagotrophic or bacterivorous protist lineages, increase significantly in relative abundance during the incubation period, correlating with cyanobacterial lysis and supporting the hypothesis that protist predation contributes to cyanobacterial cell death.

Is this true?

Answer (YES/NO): NO